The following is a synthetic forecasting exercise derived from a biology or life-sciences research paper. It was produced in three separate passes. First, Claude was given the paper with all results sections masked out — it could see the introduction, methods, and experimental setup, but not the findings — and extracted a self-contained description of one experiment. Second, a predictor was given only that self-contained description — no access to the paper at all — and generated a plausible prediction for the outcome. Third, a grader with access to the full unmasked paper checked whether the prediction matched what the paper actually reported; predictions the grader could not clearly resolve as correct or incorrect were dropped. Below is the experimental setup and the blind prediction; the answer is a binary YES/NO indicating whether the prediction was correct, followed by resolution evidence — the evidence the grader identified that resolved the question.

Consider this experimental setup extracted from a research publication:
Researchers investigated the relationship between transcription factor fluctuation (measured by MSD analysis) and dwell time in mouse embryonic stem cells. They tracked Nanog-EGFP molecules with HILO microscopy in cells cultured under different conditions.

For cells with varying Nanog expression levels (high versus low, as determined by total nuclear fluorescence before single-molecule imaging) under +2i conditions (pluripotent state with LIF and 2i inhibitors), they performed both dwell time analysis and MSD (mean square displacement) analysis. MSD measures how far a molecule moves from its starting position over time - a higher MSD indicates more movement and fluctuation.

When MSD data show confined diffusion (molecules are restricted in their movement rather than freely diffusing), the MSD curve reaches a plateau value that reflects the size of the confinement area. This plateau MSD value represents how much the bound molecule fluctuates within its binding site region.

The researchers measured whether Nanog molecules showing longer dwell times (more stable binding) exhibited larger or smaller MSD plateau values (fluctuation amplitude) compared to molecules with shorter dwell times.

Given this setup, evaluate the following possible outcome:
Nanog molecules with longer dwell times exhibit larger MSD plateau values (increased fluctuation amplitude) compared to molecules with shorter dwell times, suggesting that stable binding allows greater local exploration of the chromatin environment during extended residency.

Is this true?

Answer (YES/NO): NO